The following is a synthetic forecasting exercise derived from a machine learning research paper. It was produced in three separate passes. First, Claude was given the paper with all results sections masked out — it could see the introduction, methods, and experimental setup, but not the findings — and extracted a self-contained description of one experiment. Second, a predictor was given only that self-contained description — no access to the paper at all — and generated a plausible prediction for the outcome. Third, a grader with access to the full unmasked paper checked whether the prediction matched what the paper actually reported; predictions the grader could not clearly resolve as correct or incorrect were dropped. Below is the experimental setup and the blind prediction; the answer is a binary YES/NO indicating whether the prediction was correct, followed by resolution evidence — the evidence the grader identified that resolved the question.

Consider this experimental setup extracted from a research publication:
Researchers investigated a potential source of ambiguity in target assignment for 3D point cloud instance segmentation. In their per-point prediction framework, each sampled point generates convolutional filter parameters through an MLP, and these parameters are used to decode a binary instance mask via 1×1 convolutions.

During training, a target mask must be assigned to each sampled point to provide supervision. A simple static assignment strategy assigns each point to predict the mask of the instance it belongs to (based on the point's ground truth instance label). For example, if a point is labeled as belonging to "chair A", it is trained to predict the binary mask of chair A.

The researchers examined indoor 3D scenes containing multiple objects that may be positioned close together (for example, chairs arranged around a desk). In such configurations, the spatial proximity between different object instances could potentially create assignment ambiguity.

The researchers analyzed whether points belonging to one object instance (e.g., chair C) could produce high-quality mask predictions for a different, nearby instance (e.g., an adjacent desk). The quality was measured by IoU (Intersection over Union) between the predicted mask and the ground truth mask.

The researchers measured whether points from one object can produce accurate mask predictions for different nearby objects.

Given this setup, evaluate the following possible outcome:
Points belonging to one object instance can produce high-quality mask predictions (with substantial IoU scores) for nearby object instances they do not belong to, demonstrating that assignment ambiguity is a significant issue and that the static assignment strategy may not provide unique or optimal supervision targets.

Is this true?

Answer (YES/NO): YES